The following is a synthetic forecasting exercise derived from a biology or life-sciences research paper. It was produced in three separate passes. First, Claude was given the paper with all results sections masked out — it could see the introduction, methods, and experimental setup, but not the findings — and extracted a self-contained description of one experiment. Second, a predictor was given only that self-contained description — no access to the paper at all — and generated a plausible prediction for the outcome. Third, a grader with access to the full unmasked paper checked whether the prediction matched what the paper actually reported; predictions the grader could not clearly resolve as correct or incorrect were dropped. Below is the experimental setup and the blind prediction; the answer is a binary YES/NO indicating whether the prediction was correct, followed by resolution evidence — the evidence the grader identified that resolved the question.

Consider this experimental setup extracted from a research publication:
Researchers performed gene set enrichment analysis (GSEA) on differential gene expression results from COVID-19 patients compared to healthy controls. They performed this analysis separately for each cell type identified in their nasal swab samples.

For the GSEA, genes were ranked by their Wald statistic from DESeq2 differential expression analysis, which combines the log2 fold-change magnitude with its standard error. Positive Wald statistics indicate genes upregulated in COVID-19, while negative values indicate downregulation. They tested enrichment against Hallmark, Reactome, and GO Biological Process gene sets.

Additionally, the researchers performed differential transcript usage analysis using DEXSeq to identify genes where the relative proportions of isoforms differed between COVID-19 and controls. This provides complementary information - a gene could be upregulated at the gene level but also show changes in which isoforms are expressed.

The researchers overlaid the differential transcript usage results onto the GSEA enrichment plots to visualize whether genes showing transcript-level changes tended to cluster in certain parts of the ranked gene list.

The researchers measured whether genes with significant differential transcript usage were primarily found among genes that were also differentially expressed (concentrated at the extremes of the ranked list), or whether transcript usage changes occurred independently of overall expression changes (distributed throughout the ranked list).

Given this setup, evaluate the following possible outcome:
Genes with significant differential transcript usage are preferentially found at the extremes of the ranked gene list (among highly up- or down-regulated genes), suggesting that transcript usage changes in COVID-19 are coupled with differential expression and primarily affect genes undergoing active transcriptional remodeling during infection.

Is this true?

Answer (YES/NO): NO